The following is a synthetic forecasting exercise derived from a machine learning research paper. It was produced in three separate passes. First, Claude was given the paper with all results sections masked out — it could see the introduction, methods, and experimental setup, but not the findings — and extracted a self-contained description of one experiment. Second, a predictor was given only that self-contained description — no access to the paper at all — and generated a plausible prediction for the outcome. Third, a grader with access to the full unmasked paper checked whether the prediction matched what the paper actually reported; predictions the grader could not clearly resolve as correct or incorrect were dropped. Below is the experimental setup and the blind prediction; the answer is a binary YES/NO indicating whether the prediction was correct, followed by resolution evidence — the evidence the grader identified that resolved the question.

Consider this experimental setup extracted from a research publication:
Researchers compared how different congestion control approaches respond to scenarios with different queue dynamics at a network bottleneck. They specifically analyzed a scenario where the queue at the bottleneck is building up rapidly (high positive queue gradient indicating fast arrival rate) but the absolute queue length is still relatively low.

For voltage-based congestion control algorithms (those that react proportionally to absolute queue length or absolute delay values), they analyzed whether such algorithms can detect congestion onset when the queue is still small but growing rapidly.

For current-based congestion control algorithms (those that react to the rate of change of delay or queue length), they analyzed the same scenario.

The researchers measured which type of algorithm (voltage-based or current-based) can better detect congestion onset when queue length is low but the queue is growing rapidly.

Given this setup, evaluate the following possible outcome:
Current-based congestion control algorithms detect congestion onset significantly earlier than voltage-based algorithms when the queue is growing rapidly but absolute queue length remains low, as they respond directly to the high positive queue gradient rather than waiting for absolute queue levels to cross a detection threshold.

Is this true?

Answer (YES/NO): YES